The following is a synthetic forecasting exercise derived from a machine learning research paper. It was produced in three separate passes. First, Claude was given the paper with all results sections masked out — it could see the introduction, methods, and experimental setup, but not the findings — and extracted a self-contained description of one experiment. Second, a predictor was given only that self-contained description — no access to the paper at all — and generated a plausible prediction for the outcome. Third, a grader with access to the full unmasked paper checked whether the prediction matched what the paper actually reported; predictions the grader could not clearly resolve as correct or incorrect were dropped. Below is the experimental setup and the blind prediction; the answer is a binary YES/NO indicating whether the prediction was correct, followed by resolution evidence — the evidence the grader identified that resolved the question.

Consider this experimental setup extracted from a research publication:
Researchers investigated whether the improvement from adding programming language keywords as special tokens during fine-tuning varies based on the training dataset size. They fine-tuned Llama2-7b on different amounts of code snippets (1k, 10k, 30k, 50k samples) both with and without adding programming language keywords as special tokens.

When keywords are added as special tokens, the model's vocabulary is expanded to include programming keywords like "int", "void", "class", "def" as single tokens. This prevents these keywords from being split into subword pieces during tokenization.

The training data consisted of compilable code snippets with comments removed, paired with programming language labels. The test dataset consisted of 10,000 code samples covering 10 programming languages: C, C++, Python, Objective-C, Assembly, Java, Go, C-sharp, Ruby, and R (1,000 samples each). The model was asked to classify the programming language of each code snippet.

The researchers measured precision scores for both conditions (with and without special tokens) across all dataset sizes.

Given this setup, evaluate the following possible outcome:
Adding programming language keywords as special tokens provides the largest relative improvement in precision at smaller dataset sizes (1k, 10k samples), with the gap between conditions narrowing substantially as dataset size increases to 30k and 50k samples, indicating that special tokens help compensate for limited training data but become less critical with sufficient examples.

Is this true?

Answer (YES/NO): NO